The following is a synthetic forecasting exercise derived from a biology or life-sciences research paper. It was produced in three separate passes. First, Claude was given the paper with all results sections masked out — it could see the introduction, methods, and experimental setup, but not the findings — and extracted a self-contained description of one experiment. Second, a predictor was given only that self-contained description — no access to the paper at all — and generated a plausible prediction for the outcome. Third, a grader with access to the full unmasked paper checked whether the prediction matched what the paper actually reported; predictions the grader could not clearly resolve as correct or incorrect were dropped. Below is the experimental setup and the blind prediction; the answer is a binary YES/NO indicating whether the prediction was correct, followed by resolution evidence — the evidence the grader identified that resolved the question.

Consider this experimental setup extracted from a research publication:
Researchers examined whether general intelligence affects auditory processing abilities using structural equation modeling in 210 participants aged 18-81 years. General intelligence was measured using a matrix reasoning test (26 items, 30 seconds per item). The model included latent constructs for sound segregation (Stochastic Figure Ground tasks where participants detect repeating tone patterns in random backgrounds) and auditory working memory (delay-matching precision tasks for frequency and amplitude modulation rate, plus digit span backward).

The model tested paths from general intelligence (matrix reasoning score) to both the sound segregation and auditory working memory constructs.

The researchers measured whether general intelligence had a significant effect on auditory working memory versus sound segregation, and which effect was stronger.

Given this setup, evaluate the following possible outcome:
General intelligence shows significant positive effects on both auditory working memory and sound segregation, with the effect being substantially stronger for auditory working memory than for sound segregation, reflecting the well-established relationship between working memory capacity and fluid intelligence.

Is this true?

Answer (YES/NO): YES